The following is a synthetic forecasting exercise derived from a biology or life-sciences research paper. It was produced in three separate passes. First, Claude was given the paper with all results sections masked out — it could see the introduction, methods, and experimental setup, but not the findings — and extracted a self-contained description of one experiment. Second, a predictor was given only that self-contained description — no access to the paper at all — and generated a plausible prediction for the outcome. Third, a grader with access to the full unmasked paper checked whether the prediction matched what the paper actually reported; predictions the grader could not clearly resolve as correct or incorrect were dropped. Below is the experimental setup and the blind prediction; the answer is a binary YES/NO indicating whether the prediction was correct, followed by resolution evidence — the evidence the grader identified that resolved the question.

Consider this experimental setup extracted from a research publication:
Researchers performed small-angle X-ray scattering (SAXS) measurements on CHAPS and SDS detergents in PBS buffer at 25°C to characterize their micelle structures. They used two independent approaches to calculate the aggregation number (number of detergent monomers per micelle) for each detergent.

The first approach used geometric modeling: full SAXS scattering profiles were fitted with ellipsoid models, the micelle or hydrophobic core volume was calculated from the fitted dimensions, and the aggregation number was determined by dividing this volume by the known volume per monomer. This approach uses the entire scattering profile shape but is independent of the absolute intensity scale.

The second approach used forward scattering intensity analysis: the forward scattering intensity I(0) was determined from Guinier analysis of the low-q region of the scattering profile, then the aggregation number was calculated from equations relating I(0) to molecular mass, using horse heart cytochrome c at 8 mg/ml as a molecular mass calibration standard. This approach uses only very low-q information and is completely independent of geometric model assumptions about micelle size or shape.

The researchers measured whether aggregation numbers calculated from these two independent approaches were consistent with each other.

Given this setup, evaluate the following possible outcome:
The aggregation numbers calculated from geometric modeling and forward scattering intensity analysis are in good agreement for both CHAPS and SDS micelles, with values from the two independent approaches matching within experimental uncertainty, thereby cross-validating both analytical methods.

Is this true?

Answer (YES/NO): YES